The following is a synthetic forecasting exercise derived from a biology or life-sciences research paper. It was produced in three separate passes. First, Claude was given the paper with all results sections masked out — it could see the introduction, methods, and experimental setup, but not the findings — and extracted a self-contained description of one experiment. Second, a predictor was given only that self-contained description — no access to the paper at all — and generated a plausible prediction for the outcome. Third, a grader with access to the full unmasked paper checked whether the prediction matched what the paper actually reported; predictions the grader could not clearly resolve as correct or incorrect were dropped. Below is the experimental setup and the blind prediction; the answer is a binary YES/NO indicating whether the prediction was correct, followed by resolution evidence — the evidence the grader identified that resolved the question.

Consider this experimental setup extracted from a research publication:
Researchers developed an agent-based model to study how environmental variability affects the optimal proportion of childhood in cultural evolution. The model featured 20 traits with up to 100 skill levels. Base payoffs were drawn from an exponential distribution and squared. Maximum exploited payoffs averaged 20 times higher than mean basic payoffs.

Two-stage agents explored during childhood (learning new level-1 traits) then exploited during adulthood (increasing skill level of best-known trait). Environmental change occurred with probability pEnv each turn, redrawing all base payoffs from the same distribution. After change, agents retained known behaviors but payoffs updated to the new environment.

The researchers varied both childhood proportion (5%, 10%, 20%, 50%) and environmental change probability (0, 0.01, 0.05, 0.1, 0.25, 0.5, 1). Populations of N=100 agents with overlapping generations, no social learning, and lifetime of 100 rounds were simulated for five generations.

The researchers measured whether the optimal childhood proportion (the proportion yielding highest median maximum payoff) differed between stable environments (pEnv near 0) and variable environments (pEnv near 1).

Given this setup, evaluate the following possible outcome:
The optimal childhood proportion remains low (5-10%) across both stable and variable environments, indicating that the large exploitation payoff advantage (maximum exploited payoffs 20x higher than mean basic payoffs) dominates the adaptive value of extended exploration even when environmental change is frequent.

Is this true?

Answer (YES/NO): NO